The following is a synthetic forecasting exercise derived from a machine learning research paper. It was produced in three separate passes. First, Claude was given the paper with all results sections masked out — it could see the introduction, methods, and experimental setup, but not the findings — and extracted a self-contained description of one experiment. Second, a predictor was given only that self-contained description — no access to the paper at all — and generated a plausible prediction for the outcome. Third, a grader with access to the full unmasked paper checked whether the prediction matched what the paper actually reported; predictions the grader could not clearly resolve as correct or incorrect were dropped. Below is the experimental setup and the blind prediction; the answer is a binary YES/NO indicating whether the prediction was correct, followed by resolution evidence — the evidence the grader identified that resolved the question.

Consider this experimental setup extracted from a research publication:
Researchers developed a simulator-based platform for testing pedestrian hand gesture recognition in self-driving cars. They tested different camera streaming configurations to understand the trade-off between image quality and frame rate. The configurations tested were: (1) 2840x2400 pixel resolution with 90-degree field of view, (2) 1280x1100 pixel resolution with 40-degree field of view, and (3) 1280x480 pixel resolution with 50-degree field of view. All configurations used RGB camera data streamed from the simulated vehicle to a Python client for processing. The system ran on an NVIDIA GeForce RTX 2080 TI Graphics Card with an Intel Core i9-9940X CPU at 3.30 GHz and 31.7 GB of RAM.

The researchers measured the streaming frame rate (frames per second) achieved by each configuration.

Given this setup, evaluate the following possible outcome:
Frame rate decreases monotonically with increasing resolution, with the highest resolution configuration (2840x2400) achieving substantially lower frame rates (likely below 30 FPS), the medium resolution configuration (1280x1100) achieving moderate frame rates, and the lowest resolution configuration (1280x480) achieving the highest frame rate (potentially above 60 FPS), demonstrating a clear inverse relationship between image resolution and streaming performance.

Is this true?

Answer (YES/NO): NO